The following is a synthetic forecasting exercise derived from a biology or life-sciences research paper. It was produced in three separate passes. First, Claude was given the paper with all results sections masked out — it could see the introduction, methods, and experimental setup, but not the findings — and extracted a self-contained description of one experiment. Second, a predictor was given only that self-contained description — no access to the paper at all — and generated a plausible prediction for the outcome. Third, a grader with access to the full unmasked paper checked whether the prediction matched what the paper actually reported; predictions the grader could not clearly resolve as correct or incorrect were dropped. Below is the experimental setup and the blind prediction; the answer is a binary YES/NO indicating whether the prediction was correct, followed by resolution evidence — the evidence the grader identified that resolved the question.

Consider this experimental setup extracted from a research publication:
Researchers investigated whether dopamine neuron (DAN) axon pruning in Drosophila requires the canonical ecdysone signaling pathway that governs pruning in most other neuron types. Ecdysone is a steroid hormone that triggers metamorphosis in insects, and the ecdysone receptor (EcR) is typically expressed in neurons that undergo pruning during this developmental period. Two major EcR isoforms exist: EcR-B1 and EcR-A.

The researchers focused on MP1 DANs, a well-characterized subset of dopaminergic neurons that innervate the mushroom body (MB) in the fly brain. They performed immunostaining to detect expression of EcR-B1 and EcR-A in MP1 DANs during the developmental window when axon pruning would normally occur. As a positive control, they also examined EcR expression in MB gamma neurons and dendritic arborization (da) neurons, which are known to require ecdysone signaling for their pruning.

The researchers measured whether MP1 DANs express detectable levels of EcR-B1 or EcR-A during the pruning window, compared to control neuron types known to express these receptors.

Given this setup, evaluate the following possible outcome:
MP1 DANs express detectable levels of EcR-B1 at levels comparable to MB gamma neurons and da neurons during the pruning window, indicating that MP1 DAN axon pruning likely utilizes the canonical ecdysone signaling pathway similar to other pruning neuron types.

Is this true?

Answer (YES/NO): NO